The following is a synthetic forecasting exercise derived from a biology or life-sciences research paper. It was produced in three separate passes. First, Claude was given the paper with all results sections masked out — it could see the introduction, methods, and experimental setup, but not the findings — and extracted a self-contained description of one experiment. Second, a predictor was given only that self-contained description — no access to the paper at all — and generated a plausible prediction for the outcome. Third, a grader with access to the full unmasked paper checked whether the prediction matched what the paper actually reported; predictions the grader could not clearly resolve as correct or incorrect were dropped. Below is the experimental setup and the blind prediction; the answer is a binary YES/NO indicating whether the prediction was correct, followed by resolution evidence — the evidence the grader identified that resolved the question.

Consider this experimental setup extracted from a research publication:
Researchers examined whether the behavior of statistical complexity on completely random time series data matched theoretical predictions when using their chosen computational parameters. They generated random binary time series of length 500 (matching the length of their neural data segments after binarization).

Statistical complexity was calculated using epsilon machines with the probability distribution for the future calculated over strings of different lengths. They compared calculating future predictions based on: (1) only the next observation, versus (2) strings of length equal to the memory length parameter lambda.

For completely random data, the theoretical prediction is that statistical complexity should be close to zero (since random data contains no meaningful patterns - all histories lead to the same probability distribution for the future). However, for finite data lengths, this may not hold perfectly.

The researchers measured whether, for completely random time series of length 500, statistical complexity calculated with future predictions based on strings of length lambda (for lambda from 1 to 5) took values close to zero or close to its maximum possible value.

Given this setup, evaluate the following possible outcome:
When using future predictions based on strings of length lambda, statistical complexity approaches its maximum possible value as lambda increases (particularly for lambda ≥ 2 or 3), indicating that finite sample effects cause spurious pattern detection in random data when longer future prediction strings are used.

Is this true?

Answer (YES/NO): NO